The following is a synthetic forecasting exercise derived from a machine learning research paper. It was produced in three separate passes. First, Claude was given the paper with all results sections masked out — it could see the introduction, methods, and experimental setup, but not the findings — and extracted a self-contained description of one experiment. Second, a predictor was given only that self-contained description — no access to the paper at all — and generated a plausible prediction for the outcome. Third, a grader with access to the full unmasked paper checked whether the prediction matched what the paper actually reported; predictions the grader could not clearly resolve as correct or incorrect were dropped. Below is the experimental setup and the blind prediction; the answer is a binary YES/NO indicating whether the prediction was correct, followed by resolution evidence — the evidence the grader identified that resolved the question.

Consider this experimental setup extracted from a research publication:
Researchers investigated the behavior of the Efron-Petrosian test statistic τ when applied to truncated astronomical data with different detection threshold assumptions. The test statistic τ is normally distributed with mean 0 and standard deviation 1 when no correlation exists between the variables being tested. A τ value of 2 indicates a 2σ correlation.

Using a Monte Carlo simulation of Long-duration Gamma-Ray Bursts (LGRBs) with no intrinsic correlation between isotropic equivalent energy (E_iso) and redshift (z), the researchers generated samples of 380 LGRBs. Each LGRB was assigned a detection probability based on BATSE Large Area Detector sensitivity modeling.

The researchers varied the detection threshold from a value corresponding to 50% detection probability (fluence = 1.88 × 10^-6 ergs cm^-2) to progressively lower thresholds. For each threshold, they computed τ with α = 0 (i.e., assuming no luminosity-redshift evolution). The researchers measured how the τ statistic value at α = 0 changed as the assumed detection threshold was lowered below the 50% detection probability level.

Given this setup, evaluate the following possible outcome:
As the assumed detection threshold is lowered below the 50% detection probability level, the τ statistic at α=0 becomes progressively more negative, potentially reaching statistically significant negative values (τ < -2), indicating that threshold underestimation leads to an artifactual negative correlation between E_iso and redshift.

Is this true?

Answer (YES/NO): NO